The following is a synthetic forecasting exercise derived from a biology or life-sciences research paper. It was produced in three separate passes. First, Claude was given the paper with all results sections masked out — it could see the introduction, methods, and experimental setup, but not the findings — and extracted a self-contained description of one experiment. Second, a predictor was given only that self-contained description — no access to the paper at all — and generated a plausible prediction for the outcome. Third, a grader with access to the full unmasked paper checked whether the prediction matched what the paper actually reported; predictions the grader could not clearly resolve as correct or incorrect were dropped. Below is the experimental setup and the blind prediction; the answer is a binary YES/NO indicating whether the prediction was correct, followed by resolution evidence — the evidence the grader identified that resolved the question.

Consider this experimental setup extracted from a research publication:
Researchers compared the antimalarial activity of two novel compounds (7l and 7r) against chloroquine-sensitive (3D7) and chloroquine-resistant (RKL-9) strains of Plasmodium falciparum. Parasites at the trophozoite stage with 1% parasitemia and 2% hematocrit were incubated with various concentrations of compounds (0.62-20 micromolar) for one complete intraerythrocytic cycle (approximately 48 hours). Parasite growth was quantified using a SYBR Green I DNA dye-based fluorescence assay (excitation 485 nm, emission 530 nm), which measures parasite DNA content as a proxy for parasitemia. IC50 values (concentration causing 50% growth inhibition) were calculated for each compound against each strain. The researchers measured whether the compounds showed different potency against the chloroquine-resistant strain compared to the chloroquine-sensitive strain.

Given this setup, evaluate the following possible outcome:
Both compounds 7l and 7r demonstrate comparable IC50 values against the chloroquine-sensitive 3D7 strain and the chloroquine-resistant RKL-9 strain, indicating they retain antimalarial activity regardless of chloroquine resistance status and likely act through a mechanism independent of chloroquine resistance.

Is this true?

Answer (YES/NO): YES